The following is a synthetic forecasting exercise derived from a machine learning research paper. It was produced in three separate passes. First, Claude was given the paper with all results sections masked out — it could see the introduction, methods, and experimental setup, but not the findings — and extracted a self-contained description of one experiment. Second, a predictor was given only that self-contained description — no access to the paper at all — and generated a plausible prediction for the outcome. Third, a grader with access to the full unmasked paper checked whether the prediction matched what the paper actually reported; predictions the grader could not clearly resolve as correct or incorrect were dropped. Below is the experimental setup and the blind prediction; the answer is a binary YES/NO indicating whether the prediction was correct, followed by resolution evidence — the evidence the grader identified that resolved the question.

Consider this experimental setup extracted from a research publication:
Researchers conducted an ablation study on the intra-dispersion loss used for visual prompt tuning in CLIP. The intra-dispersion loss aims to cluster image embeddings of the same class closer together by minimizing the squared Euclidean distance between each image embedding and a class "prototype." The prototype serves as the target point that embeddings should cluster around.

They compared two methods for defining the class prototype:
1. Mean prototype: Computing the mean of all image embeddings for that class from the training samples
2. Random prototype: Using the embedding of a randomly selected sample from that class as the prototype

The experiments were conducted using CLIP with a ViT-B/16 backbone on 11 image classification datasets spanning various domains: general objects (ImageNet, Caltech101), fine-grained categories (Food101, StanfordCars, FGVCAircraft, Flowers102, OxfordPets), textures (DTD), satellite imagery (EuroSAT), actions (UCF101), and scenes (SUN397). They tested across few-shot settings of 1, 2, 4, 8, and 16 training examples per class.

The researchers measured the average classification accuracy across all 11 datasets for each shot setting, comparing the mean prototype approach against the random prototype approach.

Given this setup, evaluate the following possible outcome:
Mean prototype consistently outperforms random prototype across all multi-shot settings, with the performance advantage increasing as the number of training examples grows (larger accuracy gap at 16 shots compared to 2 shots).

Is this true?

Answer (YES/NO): YES